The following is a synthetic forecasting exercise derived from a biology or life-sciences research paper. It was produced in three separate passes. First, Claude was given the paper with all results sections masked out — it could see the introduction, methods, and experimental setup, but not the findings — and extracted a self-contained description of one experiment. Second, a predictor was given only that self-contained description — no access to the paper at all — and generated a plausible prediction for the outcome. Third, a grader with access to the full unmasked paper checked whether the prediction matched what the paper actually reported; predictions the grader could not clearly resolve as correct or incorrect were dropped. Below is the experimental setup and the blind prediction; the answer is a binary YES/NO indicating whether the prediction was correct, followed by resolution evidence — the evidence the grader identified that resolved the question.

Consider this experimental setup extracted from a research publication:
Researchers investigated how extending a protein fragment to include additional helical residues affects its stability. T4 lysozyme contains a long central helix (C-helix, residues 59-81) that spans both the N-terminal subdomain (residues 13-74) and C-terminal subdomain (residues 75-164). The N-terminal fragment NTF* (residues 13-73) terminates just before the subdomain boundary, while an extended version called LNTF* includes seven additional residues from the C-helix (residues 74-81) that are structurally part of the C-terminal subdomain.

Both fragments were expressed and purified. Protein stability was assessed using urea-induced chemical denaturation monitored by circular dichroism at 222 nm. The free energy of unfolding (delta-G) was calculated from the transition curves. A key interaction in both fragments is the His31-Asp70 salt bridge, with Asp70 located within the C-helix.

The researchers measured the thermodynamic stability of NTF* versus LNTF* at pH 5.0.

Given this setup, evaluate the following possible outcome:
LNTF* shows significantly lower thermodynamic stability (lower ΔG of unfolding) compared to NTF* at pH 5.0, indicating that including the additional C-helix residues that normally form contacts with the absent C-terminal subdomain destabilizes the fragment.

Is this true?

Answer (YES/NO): NO